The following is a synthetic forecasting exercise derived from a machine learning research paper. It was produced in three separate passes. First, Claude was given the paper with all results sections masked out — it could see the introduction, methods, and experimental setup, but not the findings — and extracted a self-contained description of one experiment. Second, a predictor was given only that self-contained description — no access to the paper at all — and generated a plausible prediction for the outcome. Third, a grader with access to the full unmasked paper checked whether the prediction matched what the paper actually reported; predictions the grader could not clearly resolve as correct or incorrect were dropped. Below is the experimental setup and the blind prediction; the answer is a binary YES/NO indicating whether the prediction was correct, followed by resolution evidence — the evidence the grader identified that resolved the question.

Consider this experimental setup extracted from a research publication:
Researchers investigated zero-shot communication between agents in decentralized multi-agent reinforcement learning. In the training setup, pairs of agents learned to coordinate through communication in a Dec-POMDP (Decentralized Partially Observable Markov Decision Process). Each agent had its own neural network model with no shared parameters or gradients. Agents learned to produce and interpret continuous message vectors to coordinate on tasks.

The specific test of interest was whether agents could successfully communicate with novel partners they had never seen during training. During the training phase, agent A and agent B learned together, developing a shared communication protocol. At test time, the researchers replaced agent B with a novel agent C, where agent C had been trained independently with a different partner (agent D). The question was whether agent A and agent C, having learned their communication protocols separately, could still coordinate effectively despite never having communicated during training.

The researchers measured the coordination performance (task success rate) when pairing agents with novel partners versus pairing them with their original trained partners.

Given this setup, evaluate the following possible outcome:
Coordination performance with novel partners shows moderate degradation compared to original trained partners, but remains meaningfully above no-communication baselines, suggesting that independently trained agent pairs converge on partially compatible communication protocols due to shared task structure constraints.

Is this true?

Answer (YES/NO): NO